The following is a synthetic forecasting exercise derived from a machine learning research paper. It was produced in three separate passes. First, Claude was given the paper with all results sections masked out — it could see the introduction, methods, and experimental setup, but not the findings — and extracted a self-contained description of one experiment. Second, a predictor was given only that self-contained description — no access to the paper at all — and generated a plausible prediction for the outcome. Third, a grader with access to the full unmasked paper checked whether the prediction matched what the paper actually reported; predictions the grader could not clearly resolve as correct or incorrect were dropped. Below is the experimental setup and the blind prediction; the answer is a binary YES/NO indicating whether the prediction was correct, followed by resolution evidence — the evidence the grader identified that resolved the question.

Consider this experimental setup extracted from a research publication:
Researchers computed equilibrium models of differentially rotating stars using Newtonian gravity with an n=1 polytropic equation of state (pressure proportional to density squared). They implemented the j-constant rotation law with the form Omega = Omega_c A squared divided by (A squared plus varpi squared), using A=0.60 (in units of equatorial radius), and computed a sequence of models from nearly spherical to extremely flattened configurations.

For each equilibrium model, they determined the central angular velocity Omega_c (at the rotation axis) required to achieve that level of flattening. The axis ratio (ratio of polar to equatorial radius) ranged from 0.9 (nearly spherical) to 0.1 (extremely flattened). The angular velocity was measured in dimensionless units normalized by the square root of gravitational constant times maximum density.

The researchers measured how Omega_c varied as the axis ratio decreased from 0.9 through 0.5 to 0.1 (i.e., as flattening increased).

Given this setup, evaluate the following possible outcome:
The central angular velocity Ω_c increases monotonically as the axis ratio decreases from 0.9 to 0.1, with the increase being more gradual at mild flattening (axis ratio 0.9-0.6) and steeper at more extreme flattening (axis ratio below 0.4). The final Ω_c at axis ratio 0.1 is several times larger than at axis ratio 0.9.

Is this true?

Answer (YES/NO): NO